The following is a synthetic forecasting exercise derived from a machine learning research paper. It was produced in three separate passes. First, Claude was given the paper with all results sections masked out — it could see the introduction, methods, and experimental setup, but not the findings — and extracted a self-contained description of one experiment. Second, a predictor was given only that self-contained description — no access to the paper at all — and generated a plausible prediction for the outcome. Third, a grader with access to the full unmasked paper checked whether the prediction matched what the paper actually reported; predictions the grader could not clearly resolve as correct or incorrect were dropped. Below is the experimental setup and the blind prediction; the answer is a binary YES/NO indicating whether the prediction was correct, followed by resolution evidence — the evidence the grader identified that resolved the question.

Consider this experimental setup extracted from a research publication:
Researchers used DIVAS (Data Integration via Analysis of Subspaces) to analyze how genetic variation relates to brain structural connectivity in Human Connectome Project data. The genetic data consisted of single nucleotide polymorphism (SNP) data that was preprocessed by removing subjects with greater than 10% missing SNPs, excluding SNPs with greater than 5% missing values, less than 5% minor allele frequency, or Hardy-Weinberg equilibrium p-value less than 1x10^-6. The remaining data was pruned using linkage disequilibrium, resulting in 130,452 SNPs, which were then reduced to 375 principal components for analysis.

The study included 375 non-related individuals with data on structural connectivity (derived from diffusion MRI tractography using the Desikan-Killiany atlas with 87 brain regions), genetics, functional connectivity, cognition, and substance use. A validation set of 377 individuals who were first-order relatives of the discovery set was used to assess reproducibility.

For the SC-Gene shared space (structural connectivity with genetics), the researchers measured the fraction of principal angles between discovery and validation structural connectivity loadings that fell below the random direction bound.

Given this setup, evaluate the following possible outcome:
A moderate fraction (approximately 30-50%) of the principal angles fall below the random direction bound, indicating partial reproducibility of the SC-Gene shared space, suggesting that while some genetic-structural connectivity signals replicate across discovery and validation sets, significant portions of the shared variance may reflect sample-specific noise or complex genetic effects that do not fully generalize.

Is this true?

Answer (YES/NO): NO